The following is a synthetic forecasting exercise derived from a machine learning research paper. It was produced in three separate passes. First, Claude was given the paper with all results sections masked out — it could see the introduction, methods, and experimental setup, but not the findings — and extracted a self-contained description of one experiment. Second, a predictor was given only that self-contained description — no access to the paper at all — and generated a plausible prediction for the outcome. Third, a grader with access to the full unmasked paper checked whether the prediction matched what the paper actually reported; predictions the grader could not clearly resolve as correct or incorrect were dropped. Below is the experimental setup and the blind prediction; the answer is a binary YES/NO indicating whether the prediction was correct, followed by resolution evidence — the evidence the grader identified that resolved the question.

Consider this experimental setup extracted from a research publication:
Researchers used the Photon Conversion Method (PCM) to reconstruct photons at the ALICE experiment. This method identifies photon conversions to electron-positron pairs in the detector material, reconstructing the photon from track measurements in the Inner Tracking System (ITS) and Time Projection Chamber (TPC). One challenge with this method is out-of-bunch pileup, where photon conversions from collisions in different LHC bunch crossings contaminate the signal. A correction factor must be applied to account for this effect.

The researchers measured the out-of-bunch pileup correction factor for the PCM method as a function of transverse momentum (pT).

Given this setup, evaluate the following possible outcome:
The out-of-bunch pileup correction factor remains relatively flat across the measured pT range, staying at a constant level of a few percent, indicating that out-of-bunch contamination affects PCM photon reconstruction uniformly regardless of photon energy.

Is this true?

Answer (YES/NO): NO